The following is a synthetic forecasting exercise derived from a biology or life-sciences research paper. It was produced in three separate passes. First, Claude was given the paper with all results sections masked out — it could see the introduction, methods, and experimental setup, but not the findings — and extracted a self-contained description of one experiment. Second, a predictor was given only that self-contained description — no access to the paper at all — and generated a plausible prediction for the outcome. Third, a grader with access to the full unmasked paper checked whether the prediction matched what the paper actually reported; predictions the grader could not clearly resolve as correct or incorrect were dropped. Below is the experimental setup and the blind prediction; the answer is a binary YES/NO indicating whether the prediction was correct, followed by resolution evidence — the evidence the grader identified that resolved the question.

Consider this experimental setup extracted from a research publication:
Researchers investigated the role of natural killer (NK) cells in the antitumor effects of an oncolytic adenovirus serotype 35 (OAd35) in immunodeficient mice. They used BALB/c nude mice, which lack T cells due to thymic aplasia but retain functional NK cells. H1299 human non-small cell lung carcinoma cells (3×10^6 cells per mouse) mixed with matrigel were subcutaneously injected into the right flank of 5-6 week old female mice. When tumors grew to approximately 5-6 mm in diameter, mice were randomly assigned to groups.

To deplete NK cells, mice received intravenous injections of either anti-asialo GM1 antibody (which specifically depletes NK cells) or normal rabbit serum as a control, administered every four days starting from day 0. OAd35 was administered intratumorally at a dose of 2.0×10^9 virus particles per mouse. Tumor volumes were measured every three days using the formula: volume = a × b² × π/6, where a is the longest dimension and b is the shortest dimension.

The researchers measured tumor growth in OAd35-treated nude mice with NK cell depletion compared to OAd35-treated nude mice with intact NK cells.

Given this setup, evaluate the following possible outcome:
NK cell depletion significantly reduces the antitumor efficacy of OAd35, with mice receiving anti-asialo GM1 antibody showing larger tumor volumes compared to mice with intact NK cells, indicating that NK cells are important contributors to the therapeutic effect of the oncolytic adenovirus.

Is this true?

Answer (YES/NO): YES